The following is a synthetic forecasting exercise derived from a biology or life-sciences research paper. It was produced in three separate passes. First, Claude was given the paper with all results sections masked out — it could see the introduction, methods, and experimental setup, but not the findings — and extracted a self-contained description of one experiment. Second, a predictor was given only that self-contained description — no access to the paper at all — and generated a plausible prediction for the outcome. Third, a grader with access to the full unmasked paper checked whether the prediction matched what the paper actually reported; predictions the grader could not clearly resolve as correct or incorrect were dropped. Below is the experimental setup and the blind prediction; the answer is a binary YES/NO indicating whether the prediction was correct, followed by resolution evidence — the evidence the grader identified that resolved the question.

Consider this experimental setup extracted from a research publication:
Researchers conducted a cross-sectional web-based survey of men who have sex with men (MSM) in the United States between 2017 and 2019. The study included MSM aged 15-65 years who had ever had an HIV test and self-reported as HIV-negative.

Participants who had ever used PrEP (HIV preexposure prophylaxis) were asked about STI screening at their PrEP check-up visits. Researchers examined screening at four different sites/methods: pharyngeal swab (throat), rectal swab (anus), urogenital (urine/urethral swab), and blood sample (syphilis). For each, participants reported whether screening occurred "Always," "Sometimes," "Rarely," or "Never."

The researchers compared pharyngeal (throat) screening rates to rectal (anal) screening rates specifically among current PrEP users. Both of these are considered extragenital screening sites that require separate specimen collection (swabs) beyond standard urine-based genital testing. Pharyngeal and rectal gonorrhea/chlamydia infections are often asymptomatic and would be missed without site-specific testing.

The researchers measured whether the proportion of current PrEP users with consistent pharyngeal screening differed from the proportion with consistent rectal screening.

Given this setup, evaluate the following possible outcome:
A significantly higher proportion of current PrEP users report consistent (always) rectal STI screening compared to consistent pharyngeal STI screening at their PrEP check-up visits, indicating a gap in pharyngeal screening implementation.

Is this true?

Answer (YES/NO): NO